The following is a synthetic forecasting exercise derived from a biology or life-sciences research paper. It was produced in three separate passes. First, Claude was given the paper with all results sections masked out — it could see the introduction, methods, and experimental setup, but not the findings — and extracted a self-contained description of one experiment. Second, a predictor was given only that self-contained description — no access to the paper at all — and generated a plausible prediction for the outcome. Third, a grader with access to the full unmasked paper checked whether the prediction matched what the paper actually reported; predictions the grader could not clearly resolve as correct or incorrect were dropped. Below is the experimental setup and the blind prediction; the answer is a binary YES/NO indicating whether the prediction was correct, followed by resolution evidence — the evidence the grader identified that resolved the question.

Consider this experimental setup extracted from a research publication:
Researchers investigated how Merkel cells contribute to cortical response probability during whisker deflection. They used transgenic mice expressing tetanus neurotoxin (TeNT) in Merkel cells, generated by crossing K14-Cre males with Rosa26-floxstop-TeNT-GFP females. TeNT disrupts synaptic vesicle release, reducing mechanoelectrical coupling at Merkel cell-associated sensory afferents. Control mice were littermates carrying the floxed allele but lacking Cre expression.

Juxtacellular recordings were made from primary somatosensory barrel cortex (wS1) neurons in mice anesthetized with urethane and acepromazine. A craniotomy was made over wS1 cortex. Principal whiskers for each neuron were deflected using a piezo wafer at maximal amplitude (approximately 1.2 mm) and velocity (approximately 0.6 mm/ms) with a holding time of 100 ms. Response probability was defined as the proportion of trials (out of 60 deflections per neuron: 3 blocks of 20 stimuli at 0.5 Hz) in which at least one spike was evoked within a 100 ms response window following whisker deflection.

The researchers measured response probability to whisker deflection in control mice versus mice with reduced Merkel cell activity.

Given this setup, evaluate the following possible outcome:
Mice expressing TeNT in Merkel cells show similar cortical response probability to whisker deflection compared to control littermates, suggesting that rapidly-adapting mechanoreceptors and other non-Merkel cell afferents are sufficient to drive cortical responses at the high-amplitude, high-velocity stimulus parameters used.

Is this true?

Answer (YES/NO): NO